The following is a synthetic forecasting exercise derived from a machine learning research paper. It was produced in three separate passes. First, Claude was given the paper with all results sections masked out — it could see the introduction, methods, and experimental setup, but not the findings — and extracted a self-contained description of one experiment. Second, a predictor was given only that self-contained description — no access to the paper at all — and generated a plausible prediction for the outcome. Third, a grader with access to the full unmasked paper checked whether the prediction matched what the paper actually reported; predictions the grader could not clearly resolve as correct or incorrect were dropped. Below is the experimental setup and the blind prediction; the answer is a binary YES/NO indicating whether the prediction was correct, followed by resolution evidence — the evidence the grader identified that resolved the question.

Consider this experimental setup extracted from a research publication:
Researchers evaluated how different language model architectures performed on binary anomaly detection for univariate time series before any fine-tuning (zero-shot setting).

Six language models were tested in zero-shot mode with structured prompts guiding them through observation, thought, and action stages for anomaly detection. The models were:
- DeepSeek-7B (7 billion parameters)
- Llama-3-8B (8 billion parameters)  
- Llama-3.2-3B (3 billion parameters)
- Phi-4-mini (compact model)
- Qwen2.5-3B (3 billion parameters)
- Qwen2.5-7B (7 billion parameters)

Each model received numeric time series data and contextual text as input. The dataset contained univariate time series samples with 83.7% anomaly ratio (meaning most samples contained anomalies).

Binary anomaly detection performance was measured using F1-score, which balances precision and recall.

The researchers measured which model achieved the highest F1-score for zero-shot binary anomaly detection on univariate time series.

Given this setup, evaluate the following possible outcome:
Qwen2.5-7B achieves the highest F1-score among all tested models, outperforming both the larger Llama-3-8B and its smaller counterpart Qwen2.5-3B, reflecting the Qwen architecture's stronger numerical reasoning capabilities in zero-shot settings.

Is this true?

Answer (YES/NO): NO